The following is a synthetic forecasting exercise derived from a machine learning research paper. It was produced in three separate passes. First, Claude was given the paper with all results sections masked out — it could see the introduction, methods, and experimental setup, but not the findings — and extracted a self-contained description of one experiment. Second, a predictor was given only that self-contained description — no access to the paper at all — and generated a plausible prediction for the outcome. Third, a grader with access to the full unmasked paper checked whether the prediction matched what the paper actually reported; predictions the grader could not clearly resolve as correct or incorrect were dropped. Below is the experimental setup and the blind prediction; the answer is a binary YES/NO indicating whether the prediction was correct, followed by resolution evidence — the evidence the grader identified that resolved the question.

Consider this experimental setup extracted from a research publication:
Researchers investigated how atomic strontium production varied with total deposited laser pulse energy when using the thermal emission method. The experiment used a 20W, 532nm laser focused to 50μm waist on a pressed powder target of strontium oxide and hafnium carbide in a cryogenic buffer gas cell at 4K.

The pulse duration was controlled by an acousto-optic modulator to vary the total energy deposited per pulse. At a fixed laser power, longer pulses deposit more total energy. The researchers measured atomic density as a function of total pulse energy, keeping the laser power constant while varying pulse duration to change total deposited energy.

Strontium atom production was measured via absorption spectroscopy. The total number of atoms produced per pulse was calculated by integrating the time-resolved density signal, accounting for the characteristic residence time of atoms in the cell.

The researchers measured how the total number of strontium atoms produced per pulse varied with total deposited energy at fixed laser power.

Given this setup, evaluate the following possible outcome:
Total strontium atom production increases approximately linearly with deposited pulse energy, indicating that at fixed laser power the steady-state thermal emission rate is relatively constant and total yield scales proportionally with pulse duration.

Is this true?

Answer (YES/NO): NO